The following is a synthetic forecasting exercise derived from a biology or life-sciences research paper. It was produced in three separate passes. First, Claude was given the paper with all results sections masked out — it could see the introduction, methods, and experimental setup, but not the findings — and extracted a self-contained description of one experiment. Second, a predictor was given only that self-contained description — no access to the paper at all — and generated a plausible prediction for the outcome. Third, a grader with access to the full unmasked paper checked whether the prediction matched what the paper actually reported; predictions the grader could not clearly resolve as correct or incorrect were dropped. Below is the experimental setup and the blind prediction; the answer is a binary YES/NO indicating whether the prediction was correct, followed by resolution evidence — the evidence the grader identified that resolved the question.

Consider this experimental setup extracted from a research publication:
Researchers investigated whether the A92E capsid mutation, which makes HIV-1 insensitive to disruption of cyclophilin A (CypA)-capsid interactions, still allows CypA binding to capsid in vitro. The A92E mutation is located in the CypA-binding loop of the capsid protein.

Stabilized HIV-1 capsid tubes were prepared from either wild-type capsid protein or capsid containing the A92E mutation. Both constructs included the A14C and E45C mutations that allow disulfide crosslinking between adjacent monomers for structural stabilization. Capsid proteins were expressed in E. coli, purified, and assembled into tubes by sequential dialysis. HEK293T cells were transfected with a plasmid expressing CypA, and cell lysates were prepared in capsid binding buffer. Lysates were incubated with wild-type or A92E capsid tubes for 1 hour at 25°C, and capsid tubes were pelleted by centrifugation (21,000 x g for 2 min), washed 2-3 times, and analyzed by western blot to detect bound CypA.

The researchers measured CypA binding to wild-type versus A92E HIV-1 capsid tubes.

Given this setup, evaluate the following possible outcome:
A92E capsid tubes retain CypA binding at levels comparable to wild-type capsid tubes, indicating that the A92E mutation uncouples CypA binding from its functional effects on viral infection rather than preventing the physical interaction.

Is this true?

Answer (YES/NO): NO